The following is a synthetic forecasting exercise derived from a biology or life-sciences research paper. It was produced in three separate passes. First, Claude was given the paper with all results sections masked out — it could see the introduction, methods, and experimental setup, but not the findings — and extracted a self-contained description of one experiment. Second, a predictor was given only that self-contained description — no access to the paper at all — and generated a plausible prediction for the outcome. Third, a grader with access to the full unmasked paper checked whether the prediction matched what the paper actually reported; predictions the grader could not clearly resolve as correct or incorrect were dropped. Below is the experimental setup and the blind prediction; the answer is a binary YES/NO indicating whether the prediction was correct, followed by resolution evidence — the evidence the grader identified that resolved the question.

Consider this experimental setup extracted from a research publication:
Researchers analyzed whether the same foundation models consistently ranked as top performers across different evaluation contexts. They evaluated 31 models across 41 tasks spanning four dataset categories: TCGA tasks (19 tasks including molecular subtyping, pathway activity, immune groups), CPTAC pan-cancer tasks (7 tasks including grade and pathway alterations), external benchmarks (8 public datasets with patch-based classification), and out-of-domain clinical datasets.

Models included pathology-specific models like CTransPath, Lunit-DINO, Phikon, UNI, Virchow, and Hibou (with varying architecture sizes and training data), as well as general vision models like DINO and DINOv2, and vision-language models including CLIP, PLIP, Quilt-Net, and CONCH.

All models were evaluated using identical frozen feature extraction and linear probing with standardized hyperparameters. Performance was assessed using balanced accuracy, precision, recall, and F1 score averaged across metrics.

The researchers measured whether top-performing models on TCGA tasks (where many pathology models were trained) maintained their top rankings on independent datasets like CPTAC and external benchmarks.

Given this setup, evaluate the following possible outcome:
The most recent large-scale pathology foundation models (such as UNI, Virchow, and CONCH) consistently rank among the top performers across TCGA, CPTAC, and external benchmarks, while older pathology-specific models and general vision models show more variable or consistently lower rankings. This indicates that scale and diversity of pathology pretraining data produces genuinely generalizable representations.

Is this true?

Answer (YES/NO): NO